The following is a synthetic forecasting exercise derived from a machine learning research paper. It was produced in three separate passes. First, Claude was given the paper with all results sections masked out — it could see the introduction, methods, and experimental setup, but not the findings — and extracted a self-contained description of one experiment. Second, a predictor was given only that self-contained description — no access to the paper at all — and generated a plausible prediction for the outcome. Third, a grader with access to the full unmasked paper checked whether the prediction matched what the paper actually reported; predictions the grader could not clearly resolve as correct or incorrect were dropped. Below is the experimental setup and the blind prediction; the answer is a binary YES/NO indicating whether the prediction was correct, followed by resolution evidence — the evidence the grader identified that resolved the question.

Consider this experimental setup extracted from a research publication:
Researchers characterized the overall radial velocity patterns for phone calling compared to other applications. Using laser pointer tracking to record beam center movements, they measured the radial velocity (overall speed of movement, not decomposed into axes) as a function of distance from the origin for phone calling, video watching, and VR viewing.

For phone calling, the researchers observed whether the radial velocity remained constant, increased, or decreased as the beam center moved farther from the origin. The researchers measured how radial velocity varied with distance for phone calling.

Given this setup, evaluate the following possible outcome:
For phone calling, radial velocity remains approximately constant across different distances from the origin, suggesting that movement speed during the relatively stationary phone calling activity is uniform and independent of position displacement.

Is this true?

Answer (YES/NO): YES